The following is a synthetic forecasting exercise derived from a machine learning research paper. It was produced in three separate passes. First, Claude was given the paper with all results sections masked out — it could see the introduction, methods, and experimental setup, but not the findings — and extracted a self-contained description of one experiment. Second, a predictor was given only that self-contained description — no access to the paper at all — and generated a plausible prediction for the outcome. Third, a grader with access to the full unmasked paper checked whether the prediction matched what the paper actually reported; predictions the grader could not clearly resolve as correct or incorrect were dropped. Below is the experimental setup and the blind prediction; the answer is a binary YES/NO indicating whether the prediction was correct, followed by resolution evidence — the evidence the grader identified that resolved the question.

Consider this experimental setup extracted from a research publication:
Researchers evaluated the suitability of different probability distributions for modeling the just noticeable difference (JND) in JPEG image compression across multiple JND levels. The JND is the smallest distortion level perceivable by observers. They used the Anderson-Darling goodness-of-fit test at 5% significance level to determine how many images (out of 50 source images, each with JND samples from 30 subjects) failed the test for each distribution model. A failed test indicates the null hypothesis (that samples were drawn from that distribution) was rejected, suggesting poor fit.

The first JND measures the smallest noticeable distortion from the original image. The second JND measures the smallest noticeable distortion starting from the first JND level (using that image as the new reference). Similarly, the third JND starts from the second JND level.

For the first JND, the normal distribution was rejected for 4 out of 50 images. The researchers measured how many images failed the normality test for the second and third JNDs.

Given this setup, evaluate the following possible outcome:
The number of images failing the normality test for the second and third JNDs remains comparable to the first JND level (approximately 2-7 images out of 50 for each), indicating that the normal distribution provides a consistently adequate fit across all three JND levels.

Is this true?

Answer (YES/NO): NO